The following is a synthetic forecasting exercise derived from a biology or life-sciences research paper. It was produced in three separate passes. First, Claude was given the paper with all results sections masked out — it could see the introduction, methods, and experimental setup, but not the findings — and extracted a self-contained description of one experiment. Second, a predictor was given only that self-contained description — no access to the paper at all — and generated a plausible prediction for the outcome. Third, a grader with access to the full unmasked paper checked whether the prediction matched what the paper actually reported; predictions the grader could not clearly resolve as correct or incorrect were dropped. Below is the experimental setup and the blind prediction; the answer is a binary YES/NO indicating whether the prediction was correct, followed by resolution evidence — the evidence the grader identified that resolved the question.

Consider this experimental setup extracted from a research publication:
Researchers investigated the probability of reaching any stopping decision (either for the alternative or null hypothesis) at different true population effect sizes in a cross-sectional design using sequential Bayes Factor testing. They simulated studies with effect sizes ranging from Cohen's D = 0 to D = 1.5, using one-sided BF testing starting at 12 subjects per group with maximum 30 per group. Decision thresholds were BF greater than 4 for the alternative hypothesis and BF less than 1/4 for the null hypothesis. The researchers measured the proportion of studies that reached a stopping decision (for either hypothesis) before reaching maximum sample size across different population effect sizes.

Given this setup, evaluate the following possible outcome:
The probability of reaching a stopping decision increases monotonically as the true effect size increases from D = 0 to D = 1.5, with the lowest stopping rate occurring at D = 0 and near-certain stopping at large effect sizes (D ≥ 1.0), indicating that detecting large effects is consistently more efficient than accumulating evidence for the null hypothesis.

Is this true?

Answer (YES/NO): NO